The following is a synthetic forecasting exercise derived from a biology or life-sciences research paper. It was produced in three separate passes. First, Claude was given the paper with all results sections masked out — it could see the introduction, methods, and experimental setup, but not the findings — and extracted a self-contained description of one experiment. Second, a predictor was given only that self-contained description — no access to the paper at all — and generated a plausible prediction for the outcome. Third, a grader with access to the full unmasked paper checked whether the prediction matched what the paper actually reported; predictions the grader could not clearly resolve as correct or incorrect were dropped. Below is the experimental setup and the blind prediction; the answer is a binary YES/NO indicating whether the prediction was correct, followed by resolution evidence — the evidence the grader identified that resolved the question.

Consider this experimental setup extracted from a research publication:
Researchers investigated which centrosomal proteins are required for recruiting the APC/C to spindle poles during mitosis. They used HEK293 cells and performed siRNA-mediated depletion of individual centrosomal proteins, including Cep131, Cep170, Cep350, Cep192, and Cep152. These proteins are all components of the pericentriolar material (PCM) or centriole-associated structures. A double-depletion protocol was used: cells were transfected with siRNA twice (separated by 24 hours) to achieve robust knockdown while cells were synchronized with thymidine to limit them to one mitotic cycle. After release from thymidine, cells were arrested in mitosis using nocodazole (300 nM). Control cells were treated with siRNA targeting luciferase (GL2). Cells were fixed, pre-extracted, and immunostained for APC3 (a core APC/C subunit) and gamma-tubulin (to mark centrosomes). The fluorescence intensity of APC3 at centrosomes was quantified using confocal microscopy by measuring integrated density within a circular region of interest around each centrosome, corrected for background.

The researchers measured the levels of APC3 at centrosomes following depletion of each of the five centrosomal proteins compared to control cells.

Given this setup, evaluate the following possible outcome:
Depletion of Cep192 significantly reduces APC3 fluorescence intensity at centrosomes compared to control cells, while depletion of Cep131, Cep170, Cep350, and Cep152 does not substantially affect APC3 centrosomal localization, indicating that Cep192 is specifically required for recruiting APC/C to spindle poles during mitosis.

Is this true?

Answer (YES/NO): NO